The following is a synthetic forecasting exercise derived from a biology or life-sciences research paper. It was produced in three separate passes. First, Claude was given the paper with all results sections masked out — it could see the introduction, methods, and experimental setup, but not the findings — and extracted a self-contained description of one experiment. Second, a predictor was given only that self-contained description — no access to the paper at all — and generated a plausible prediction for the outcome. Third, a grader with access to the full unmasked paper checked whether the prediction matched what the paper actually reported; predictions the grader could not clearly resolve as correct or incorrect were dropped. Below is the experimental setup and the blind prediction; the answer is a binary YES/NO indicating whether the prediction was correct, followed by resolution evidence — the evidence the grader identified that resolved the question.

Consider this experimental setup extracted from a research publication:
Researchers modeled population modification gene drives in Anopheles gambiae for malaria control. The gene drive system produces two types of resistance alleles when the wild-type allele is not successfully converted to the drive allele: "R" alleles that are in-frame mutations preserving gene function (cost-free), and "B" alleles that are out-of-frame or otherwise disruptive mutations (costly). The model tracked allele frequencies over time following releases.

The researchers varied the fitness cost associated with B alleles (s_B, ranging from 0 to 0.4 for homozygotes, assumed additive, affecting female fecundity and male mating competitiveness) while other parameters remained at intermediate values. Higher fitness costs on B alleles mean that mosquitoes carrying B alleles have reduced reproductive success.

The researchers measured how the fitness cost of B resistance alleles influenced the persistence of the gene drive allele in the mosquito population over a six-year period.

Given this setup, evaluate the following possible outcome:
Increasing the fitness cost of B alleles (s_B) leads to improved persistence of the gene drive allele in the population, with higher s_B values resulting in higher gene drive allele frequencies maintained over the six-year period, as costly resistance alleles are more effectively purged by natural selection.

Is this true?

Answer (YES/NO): YES